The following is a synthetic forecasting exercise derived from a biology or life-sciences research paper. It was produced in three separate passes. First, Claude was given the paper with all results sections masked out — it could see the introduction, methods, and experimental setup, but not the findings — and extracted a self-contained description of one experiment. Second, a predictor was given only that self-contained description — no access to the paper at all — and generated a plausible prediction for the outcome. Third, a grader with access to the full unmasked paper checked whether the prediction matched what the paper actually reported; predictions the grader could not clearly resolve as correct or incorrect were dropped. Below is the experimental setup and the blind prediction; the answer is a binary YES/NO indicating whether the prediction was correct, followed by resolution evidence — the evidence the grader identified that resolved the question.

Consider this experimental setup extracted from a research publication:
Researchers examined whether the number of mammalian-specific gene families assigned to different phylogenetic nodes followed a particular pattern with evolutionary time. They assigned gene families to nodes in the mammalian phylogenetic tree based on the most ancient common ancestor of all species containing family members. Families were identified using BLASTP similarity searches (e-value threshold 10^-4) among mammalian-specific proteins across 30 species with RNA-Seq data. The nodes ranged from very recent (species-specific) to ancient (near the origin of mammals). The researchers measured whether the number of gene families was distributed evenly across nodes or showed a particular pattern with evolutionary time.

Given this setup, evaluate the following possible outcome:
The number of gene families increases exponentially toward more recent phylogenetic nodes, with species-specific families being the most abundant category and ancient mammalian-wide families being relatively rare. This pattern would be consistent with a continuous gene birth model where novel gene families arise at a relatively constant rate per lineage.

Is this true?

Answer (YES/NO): YES